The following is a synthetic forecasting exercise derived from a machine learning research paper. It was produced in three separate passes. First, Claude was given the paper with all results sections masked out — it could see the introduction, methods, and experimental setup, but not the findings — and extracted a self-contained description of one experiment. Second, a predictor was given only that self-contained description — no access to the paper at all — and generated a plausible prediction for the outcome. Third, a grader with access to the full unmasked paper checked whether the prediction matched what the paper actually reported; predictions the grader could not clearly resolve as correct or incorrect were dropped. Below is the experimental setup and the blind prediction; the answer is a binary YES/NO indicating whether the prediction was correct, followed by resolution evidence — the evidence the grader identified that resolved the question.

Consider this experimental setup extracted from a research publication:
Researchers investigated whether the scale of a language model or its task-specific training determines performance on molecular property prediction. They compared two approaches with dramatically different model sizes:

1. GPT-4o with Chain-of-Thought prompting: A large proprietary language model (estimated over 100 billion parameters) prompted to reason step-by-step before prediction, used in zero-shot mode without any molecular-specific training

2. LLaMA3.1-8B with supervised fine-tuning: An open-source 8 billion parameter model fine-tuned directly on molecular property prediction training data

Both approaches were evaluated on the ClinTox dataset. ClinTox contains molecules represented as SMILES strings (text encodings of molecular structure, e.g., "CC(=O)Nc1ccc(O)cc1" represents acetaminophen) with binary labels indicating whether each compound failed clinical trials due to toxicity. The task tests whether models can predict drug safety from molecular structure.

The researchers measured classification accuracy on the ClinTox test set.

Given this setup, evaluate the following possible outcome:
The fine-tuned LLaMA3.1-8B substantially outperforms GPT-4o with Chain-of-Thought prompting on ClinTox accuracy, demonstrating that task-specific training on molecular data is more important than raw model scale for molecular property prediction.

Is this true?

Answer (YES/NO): YES